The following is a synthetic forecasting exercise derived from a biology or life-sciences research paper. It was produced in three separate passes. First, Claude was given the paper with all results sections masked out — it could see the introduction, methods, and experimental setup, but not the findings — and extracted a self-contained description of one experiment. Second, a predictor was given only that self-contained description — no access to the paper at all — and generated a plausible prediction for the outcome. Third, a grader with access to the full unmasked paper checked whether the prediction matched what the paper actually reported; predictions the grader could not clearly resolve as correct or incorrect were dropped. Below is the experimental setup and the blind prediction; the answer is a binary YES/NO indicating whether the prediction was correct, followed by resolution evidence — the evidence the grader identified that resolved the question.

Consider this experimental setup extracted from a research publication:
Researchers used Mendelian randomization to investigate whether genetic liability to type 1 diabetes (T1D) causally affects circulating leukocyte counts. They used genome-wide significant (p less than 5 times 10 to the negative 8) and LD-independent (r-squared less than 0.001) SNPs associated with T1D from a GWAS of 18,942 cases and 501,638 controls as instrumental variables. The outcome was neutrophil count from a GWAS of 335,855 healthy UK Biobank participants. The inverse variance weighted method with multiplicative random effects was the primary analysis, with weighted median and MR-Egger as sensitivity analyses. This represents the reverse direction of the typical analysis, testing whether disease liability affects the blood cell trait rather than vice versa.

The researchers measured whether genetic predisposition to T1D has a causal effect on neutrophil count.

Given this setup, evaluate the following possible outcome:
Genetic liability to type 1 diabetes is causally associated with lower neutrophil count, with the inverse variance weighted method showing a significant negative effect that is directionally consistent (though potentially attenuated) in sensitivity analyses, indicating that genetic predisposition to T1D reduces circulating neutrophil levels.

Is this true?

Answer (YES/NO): YES